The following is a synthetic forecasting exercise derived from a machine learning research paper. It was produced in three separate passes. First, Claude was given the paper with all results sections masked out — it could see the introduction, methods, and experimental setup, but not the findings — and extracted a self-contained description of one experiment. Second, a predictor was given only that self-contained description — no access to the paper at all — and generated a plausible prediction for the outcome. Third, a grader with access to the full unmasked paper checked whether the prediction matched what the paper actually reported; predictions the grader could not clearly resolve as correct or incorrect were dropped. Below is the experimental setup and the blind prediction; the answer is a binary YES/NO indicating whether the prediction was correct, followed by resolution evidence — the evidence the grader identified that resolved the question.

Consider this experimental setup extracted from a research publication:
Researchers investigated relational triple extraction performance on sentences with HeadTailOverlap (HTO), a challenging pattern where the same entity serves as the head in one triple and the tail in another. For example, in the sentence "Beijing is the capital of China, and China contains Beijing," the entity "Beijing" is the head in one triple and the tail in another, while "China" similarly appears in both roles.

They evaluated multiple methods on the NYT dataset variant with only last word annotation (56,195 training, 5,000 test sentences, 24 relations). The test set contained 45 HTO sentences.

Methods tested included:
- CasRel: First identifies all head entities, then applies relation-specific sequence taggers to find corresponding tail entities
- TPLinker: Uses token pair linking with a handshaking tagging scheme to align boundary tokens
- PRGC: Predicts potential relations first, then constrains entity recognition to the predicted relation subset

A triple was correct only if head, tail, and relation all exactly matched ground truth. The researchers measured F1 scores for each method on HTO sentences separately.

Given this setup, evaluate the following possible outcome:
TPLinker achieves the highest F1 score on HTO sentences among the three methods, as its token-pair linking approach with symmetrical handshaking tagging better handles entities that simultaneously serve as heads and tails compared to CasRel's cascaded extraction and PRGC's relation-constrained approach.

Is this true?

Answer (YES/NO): YES